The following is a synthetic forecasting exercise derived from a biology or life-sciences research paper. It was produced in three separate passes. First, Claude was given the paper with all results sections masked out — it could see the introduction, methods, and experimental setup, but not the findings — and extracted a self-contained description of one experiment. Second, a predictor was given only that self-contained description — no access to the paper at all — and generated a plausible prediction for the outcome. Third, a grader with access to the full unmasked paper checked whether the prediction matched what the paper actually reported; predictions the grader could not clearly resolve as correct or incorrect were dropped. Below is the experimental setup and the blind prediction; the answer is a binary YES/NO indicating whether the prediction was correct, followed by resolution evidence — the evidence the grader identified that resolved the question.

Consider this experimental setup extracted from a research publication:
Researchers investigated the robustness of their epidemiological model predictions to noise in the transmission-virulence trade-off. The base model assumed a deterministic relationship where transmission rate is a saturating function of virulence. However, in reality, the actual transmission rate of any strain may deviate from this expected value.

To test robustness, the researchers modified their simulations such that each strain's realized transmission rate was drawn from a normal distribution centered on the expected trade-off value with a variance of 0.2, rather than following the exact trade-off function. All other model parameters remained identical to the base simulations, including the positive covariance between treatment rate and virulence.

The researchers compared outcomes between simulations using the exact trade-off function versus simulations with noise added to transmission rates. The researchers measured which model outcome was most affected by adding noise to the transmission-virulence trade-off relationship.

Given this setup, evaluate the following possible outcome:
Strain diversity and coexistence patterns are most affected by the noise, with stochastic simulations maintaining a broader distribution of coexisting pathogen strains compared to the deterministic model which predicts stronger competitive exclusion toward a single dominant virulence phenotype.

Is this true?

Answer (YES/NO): NO